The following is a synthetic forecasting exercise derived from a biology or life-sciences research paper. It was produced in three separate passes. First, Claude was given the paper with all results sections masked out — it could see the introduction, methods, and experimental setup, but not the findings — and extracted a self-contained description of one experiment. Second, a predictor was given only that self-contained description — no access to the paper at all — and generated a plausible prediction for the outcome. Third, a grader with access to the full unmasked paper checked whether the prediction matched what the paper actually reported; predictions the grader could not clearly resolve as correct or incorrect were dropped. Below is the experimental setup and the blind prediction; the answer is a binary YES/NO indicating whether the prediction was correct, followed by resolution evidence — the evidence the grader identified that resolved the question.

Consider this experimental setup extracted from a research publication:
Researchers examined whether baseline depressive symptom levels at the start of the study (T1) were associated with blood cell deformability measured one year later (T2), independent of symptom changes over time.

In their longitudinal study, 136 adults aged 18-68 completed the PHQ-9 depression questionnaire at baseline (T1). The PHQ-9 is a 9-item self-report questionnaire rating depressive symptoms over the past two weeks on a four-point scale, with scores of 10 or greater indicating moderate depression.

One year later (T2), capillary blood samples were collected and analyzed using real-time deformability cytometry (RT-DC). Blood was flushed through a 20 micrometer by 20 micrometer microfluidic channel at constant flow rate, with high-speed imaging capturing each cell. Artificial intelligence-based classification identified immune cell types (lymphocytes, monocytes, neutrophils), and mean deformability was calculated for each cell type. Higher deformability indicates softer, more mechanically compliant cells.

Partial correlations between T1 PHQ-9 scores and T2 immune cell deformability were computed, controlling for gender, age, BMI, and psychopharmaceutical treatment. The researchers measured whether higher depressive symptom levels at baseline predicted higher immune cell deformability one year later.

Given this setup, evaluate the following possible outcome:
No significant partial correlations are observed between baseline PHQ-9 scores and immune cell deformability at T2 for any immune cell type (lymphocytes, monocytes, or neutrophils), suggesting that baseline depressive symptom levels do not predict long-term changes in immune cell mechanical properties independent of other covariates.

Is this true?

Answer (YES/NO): NO